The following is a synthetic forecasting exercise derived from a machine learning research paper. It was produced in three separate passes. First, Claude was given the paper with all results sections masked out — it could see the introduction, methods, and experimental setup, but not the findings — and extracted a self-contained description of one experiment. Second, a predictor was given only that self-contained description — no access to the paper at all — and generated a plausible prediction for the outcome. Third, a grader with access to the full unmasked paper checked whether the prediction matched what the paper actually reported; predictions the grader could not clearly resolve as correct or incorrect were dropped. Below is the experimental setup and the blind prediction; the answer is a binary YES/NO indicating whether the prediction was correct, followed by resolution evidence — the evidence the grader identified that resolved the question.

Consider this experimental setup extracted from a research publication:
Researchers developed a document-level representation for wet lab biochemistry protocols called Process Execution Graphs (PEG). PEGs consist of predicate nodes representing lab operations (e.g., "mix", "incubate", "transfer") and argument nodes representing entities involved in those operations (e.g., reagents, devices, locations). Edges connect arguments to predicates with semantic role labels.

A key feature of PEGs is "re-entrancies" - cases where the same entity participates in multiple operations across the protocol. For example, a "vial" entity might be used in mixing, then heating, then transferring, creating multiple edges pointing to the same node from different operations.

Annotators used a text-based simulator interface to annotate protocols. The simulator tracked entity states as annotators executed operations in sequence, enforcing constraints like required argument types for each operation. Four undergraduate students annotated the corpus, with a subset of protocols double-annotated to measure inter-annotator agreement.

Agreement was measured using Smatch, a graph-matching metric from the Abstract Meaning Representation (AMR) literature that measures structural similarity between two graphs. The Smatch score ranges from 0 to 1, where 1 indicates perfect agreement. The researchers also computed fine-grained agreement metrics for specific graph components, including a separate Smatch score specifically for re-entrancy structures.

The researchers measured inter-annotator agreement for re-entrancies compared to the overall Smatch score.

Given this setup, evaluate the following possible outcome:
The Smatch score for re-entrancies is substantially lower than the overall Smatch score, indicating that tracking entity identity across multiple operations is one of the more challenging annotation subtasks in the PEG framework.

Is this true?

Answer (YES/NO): YES